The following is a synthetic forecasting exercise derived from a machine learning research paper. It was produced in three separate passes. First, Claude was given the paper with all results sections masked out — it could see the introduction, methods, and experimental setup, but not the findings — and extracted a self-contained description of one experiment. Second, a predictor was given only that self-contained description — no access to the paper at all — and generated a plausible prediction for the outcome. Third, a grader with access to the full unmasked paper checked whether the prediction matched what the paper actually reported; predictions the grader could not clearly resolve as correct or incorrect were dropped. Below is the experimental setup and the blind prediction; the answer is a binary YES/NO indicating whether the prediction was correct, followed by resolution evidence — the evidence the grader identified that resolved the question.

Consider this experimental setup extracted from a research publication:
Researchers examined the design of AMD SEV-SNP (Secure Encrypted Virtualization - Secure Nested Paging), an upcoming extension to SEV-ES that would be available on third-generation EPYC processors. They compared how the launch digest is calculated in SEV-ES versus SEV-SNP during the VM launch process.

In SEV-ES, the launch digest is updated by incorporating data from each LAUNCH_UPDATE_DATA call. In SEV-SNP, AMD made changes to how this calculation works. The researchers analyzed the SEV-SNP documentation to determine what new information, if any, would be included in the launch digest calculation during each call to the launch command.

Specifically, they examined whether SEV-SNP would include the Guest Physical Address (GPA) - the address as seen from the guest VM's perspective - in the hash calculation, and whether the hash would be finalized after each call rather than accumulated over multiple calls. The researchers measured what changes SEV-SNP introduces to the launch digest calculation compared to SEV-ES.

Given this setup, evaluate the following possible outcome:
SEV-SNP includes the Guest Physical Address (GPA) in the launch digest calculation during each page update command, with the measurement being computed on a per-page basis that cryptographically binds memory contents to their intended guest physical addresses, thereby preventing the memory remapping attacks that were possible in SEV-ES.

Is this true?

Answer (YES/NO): YES